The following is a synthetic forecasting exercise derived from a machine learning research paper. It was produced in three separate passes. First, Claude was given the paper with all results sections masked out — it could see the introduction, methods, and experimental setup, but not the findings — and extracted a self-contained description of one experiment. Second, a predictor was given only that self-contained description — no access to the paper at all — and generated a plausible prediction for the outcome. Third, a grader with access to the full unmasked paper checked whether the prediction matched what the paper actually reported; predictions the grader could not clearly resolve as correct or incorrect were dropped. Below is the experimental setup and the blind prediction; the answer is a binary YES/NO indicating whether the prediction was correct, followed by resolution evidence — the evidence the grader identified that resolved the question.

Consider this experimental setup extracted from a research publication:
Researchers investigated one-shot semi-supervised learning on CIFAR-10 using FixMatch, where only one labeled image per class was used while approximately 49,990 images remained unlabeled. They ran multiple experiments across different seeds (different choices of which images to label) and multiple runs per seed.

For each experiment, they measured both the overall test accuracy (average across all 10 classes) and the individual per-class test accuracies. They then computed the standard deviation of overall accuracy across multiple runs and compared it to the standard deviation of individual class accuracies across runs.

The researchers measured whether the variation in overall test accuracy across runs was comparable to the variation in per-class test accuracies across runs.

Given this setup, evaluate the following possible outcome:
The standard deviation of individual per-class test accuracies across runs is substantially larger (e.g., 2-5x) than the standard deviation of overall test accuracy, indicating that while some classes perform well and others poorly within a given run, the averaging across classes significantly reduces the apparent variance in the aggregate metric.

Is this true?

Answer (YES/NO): YES